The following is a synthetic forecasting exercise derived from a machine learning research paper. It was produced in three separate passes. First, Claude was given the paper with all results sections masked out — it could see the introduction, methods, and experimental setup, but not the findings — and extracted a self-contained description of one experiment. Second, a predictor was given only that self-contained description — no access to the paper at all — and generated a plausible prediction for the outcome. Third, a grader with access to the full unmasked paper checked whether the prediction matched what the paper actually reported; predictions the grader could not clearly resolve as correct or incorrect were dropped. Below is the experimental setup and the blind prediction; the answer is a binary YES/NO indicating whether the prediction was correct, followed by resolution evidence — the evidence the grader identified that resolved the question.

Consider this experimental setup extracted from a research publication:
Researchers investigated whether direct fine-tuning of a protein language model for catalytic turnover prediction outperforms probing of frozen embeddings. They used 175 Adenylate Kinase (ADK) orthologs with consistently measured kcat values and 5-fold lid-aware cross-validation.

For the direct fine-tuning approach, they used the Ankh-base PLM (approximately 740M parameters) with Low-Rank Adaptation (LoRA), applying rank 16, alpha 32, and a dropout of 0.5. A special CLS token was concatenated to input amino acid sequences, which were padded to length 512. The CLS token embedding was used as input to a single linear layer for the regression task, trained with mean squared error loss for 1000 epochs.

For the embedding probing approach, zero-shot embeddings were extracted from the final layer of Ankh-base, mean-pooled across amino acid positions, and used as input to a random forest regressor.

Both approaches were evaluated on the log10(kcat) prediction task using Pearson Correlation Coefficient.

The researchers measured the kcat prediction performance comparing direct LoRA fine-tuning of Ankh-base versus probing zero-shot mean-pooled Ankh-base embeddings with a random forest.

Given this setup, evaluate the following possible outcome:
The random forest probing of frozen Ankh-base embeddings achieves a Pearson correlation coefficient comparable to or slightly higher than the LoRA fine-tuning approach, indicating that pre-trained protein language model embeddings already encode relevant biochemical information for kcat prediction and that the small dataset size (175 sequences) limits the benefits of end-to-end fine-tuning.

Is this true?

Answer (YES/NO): YES